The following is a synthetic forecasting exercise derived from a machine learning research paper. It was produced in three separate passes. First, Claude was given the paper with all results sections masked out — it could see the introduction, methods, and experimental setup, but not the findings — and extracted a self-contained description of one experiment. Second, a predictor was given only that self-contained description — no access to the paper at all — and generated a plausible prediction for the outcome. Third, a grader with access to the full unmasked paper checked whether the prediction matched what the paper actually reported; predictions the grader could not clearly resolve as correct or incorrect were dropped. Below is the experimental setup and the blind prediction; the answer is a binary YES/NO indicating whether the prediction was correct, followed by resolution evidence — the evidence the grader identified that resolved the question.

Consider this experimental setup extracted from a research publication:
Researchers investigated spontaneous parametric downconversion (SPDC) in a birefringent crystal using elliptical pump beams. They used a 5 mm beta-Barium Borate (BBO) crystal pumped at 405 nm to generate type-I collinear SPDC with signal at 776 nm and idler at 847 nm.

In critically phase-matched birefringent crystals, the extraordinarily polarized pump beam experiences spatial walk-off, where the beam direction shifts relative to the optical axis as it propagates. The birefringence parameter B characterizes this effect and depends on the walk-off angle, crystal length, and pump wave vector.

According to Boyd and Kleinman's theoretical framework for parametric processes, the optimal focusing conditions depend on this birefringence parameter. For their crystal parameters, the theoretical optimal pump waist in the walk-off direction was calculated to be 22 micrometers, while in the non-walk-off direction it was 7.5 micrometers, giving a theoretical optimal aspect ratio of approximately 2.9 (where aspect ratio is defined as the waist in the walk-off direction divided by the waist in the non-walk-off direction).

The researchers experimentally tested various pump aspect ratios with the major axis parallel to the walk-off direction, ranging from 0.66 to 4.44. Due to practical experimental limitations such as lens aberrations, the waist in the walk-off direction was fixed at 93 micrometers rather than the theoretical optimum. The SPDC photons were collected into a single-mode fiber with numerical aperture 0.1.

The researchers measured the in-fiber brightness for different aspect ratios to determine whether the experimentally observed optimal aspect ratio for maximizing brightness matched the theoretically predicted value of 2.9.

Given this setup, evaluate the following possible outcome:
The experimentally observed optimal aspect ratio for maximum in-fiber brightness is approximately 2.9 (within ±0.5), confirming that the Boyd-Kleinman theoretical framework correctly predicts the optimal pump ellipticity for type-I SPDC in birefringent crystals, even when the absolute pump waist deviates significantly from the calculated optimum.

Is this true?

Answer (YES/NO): NO